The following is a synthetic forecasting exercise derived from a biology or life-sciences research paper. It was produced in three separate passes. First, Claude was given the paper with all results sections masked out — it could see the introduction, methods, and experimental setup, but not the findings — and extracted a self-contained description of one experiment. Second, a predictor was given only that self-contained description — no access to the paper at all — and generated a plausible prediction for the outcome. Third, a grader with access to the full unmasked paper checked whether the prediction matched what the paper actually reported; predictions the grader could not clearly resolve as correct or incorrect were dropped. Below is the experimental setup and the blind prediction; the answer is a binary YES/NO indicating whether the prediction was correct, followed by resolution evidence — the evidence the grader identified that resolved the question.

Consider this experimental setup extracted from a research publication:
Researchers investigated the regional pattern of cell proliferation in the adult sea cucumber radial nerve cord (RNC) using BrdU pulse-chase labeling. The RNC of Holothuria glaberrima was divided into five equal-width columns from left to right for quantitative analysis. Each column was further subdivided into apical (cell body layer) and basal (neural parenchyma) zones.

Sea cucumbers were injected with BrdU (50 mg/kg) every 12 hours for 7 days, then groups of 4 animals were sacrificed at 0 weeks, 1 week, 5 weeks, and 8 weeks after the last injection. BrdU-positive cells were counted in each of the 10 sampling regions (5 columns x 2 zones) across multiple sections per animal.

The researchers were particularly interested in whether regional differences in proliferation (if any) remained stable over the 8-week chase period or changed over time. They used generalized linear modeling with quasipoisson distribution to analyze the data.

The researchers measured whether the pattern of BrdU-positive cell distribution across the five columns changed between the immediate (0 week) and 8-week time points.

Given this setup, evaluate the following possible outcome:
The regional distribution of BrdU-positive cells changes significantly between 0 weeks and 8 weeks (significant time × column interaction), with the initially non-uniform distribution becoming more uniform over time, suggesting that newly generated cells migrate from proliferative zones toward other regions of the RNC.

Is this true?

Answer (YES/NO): NO